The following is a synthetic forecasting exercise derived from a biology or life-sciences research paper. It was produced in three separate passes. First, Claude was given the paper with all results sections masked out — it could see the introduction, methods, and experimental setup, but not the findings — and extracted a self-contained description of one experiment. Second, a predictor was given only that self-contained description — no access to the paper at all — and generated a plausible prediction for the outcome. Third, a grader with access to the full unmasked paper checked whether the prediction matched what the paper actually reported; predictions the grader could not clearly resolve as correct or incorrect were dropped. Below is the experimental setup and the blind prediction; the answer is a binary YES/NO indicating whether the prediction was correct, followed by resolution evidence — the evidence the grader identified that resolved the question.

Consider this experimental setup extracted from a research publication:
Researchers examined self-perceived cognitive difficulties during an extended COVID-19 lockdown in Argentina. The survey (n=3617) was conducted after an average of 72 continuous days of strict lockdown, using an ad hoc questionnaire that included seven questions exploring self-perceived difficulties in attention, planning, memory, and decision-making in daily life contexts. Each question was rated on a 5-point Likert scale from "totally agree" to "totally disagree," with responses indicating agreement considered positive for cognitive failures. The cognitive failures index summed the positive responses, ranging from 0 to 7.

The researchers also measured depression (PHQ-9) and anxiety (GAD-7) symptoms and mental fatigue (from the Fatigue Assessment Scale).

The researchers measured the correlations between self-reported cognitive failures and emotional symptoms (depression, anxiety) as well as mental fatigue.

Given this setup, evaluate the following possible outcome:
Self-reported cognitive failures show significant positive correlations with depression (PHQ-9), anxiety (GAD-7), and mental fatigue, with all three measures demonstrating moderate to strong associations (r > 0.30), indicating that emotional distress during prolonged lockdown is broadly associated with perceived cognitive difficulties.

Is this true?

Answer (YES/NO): YES